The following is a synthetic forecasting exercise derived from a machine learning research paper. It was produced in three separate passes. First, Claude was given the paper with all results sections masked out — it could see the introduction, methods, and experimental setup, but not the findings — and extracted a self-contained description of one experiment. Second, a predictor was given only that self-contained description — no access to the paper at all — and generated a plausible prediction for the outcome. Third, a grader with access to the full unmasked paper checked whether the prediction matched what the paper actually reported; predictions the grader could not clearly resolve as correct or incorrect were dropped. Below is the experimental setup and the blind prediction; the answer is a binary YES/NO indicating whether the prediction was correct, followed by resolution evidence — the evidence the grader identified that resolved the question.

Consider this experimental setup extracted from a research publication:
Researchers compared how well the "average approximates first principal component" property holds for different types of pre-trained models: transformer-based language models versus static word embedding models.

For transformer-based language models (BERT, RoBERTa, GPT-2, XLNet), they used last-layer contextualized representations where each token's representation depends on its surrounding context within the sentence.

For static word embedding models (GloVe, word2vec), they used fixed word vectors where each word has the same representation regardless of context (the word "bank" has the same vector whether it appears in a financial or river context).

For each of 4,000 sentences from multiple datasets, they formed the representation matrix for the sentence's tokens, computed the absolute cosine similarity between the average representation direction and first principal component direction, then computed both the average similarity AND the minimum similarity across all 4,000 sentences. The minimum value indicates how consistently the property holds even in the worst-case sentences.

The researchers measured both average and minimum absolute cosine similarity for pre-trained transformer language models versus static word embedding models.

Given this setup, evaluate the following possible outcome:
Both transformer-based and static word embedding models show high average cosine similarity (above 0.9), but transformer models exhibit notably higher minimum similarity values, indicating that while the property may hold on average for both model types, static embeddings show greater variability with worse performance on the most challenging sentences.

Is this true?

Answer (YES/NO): YES